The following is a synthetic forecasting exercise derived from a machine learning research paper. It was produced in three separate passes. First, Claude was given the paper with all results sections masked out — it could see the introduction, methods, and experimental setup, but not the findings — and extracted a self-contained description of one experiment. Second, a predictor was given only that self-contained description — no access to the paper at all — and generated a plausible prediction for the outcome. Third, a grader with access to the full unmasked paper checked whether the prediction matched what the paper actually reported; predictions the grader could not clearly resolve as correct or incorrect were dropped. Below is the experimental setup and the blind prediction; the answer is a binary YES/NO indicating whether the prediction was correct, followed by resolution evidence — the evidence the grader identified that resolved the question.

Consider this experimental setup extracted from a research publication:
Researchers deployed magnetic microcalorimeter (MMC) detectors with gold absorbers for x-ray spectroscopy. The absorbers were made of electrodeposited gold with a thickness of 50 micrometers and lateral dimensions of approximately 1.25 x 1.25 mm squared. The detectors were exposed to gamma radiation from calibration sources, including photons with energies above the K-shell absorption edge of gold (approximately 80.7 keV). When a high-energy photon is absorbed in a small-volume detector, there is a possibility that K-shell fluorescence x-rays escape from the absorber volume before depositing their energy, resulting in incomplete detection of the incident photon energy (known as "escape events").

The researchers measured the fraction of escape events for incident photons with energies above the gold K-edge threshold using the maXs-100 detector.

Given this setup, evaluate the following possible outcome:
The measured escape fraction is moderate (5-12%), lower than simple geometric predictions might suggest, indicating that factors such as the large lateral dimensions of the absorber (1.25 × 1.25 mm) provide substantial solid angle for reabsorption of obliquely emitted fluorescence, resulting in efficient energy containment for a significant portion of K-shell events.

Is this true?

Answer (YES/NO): NO